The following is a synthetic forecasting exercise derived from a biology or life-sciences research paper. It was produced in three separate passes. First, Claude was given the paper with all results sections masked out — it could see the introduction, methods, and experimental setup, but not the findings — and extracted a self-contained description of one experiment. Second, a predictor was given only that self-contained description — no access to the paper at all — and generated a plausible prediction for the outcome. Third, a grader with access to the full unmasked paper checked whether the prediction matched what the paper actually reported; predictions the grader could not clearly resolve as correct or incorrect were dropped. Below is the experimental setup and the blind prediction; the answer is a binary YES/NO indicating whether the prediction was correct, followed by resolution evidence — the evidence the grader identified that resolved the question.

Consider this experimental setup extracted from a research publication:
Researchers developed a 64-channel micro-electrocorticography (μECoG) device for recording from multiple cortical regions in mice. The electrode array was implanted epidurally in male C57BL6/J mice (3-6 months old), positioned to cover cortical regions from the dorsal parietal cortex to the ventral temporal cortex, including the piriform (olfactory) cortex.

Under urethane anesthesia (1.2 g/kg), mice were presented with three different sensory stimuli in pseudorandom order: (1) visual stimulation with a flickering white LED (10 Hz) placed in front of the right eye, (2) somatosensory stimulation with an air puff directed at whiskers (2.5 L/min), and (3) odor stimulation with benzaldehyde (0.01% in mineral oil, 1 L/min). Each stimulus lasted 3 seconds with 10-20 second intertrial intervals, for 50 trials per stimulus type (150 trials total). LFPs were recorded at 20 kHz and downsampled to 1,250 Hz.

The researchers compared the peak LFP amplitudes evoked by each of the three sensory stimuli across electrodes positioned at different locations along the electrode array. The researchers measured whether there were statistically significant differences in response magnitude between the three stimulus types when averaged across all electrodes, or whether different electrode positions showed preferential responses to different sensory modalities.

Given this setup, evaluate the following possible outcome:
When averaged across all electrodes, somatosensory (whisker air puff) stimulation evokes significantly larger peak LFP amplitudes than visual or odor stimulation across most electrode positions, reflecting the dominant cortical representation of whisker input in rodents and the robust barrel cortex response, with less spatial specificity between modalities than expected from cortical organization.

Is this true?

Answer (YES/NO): NO